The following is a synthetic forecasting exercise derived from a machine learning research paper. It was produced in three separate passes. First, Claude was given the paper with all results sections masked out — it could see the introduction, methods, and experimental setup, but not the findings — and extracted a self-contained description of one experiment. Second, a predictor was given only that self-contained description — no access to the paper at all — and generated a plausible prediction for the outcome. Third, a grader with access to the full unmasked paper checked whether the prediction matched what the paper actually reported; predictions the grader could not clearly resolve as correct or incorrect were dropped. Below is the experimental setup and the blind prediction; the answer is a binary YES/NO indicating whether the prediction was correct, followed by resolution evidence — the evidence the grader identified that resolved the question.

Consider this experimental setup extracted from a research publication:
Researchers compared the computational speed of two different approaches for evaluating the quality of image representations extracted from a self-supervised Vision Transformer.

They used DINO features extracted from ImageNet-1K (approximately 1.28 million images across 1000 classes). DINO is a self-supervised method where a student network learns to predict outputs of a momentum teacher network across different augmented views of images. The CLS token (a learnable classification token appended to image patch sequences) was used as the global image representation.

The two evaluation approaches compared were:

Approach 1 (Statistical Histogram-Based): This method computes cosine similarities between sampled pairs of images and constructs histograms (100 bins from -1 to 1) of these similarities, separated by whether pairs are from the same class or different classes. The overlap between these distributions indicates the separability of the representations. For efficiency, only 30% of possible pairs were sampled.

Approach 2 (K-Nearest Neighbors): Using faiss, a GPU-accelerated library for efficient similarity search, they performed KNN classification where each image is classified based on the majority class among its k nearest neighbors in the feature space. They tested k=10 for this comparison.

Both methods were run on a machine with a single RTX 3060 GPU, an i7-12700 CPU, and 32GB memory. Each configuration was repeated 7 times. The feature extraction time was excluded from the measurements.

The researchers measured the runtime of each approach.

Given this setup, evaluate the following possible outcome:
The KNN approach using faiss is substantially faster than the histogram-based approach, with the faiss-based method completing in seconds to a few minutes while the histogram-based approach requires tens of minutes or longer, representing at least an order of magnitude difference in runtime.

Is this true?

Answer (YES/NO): NO